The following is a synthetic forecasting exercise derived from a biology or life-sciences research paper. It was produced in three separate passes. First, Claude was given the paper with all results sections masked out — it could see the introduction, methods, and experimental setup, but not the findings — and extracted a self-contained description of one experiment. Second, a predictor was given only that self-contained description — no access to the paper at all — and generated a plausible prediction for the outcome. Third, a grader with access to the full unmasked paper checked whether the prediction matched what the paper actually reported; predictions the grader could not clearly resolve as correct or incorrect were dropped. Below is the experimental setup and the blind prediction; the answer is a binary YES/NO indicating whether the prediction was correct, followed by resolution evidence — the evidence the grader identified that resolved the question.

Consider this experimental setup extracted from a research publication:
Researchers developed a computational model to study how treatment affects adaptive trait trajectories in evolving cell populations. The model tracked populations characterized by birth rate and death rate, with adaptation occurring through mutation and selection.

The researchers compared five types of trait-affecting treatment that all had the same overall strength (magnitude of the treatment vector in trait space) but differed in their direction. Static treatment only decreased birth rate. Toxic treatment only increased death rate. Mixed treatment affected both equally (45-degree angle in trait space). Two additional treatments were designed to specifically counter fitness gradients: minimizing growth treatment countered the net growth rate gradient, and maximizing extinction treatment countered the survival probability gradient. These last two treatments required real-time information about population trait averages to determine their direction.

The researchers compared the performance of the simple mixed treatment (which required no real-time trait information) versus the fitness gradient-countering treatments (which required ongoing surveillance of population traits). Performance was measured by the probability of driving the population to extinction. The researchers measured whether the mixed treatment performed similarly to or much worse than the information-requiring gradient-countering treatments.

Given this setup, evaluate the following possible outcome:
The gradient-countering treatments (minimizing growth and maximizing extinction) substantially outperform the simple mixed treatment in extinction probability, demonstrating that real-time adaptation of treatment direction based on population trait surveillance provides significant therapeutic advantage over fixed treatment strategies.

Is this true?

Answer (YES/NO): NO